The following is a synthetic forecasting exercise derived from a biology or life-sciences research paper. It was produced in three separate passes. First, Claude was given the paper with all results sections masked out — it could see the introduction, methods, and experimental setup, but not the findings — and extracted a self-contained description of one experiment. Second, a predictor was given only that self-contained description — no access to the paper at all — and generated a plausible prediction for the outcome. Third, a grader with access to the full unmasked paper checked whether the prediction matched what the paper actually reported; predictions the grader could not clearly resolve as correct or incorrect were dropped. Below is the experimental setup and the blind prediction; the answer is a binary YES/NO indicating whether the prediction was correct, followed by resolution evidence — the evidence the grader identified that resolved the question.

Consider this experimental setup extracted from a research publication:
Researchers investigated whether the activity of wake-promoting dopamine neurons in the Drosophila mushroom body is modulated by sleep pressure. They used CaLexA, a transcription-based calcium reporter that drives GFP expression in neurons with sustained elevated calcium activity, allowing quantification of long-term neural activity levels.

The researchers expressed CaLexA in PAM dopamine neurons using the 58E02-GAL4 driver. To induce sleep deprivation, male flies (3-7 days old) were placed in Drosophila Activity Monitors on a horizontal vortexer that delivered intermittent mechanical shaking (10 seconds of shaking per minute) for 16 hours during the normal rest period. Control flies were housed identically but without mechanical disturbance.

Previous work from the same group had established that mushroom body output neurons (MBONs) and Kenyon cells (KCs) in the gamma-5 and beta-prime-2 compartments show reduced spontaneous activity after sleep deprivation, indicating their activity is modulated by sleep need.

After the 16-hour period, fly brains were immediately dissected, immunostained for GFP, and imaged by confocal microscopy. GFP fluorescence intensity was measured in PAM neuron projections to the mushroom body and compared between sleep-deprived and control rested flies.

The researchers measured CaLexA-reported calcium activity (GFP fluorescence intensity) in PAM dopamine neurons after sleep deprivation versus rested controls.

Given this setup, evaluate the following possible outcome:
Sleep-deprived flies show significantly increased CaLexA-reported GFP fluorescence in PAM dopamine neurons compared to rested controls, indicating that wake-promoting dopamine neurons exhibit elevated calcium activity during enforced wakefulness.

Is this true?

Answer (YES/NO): NO